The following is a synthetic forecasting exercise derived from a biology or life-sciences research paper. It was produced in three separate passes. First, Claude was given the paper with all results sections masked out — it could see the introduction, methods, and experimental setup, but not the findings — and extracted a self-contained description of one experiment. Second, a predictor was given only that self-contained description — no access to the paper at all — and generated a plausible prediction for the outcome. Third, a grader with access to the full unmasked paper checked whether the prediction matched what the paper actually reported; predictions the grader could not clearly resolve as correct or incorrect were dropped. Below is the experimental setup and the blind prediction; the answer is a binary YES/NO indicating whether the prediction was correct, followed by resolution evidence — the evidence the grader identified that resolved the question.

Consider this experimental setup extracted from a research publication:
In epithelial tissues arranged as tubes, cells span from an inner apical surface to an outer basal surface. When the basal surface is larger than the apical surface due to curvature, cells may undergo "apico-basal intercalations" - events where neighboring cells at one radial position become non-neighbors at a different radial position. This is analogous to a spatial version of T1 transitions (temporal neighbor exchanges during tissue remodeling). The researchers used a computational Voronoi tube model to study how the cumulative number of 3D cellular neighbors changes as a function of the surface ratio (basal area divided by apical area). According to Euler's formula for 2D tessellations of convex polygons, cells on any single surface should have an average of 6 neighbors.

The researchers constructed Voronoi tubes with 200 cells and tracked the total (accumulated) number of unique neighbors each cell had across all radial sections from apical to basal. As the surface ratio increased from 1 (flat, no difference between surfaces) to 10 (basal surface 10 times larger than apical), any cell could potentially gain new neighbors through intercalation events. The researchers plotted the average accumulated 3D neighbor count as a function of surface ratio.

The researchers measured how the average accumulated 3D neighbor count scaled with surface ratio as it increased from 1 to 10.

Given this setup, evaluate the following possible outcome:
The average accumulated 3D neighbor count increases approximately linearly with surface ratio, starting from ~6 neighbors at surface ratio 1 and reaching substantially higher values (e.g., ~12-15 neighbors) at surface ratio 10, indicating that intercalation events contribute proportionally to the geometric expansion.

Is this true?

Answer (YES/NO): NO